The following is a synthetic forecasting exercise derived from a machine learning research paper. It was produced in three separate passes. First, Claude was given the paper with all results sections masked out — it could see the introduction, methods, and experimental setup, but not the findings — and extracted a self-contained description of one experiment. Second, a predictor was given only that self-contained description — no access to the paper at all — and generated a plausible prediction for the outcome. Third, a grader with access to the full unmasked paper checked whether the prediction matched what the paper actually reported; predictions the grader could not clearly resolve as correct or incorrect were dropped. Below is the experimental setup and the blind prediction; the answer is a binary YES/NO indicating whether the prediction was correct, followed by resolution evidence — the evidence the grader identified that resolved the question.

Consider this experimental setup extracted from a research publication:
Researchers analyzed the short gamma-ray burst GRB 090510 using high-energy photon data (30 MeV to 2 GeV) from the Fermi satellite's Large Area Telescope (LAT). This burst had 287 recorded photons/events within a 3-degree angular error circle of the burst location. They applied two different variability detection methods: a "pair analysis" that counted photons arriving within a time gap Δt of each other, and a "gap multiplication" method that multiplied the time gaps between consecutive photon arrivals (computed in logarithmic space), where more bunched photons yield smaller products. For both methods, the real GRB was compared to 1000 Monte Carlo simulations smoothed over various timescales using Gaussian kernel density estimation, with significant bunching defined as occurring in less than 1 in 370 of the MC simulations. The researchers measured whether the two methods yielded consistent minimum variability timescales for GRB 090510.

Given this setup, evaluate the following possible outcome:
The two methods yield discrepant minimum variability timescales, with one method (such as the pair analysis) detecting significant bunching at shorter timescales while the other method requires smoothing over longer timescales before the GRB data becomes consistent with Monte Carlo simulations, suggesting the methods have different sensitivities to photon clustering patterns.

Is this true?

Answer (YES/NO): NO